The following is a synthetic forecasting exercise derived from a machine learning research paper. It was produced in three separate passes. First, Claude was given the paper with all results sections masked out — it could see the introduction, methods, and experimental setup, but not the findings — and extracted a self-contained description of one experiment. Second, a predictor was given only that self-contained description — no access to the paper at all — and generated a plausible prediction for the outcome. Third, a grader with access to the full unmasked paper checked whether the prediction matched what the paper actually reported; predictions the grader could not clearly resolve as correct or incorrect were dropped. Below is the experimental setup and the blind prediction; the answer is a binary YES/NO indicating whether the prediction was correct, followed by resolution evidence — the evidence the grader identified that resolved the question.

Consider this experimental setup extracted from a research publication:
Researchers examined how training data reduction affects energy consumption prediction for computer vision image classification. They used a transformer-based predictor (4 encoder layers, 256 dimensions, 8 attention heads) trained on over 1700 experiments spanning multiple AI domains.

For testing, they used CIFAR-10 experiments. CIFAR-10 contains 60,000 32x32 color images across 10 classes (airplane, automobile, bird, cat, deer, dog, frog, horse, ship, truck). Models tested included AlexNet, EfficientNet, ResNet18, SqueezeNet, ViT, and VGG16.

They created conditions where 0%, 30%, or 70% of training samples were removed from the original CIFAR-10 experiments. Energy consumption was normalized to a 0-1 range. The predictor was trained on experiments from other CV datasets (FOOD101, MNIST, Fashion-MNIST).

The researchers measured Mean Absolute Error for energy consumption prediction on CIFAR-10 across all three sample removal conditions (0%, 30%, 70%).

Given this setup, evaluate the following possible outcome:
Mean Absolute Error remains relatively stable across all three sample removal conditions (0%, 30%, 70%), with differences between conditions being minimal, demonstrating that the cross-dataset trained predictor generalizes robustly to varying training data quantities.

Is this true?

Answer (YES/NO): YES